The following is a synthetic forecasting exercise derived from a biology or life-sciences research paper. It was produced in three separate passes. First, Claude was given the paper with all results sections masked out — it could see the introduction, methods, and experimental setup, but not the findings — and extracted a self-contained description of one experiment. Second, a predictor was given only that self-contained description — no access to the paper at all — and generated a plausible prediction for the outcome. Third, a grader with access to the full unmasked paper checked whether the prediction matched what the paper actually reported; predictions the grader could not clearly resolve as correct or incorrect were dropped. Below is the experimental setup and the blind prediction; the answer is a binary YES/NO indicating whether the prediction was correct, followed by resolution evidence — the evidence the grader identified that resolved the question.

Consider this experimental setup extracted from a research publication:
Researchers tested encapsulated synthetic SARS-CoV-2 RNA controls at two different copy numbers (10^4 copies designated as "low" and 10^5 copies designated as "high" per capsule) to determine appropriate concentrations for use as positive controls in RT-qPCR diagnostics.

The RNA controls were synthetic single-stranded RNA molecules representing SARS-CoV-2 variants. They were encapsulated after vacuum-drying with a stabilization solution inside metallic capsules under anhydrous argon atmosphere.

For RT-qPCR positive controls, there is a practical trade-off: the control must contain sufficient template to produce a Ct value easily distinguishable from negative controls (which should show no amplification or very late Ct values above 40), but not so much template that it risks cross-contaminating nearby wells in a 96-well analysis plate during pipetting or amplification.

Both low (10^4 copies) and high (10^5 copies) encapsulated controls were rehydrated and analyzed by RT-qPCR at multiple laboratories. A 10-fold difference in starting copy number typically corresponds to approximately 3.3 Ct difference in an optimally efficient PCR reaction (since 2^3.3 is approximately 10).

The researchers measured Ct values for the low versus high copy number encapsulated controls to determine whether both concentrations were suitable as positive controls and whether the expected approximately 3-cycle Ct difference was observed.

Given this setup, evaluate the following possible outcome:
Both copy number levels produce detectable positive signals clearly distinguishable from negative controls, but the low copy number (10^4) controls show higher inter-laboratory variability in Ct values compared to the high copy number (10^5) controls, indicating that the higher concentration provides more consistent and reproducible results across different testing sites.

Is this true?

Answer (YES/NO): NO